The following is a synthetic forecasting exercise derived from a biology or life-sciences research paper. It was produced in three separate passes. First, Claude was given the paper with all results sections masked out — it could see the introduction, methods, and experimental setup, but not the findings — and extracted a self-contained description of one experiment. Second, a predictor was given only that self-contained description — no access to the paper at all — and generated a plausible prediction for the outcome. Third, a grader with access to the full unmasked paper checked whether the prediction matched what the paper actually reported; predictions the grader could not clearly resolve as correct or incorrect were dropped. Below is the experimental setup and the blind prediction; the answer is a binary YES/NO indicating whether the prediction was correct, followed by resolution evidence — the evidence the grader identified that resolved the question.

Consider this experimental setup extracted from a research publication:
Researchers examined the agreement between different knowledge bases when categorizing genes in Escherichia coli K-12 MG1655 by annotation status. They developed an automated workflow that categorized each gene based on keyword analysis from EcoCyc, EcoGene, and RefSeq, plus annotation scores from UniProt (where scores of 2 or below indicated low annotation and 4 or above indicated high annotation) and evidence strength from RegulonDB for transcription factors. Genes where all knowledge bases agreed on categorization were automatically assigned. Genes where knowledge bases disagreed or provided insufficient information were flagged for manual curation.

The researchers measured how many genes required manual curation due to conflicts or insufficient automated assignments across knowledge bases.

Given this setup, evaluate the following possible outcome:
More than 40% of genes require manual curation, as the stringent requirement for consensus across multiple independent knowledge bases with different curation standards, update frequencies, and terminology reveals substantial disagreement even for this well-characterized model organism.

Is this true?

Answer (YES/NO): NO